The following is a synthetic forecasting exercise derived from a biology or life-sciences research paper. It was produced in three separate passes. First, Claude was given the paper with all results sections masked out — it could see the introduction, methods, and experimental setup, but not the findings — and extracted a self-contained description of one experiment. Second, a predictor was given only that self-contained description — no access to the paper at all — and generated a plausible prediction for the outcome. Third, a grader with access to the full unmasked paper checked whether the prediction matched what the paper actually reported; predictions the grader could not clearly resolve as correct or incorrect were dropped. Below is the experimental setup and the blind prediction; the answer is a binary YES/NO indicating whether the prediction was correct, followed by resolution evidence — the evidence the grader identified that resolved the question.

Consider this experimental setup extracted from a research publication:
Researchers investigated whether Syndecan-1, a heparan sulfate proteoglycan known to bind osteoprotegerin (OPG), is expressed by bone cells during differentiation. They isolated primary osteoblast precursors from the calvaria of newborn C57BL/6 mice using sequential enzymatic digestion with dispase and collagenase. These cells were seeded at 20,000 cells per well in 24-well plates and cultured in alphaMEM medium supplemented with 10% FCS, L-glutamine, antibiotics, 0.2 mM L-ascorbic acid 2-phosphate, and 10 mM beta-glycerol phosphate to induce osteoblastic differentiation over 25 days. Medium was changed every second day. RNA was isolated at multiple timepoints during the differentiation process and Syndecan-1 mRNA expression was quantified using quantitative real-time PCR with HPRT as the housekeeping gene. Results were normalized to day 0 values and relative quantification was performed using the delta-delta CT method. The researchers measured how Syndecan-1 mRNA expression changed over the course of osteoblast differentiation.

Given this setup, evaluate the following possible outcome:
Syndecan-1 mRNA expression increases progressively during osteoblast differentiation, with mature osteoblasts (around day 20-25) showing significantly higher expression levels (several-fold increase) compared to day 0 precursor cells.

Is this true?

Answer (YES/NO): NO